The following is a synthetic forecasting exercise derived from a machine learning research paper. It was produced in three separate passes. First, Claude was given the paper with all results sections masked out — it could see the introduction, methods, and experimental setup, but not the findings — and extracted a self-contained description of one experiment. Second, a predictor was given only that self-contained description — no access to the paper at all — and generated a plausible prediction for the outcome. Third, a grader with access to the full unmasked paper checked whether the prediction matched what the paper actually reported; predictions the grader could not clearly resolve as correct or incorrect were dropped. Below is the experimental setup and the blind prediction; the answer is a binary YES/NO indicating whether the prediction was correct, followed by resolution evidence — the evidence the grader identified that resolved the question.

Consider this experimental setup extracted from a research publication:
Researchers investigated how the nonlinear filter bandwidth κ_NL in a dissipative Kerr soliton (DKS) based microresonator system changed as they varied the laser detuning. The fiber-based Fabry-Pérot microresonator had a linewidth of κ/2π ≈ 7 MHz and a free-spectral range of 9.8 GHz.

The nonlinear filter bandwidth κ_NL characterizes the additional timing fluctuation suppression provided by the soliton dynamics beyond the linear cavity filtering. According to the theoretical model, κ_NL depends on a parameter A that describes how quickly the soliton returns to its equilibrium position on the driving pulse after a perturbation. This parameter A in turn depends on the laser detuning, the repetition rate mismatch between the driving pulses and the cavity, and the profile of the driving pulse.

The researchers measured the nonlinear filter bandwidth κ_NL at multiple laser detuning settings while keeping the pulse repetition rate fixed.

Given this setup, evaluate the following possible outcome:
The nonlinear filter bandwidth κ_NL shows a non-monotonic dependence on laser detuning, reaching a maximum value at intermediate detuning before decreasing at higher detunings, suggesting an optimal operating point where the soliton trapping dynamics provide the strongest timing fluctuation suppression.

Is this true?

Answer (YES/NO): NO